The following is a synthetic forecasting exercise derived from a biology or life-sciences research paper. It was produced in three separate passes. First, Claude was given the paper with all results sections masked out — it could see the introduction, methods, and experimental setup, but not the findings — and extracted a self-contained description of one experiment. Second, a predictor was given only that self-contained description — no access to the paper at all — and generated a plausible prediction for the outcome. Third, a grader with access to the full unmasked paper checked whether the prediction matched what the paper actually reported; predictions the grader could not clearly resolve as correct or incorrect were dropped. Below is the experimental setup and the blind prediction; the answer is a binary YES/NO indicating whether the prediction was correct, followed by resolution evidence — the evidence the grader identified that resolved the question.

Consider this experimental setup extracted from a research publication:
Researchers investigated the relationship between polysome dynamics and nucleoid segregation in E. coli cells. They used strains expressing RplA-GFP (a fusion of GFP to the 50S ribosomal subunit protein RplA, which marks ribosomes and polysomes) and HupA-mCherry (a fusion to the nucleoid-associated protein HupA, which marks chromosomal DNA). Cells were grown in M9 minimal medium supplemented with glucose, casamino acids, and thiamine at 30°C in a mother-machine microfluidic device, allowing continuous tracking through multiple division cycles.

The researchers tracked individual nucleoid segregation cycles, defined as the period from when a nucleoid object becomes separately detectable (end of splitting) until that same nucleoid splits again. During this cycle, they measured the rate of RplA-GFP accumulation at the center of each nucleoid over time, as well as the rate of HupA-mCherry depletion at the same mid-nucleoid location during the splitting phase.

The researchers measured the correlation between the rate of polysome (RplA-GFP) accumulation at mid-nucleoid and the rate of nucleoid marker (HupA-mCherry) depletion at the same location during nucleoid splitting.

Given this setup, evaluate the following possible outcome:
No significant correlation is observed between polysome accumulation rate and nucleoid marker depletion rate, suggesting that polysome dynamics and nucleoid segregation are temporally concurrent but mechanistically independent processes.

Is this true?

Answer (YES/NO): NO